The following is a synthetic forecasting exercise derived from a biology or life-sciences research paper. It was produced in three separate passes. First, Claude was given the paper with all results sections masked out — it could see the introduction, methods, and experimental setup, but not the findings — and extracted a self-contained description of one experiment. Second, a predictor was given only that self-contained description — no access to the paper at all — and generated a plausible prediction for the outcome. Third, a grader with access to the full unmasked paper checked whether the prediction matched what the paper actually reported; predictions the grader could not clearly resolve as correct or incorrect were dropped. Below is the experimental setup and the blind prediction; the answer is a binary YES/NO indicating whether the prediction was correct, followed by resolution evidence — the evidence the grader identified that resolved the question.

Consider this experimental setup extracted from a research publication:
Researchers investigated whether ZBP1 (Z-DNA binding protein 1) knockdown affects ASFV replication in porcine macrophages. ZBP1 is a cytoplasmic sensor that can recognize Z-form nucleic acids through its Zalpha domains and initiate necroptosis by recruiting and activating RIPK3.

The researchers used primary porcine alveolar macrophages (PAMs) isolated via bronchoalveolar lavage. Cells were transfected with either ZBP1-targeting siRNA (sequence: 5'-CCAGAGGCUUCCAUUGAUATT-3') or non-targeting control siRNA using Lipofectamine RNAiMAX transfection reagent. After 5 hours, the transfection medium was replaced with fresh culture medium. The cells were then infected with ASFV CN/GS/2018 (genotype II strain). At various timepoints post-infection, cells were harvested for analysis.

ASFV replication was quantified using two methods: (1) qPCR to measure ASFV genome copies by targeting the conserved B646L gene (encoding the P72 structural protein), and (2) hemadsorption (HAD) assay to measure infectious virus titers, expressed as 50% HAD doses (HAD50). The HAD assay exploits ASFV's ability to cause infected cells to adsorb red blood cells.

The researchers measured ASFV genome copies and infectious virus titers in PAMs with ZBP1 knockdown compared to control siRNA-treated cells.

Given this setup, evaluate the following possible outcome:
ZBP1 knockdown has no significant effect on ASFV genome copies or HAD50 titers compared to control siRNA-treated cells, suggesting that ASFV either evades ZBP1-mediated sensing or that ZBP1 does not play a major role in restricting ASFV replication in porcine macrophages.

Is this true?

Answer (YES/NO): NO